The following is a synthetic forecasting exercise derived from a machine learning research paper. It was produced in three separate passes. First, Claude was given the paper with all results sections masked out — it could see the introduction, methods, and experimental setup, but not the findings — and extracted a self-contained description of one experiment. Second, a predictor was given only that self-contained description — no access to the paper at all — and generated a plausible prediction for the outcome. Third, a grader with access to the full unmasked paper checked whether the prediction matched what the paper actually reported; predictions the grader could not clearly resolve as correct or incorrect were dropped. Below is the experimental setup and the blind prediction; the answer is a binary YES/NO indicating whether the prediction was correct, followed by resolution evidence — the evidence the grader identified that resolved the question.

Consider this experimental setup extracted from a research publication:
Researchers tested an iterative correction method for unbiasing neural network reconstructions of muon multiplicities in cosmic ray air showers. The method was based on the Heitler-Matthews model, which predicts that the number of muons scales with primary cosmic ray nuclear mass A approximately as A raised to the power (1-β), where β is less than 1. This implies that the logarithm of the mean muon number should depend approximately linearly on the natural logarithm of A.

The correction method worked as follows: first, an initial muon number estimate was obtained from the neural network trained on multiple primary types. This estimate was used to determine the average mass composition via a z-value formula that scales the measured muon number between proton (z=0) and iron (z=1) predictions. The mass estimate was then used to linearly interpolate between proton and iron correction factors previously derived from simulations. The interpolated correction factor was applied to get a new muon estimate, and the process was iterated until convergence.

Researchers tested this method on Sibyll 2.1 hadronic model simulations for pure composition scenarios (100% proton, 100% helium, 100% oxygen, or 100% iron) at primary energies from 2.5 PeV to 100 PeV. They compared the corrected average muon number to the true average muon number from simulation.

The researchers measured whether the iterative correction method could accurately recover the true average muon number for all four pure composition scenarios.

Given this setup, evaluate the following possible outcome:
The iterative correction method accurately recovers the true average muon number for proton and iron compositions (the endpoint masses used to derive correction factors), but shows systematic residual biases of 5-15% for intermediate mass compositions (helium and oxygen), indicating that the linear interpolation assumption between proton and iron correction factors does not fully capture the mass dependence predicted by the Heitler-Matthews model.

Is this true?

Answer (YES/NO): NO